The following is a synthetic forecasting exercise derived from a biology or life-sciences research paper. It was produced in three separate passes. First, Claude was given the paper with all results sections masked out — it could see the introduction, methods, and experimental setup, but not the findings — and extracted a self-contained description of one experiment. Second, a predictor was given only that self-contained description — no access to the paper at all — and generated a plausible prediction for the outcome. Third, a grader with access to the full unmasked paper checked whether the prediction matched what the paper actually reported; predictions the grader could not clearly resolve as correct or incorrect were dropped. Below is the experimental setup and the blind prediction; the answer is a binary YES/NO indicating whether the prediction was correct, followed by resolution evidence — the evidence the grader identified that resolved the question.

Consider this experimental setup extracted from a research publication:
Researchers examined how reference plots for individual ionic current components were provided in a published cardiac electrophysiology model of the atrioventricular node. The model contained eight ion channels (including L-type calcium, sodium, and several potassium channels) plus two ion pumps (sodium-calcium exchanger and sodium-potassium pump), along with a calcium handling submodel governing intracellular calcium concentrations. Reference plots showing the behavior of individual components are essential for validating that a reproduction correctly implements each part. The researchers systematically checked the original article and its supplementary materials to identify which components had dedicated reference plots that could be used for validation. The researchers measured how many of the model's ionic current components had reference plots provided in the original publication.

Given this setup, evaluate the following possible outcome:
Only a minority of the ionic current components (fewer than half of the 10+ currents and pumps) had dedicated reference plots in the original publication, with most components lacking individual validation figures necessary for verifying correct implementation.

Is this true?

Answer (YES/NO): NO